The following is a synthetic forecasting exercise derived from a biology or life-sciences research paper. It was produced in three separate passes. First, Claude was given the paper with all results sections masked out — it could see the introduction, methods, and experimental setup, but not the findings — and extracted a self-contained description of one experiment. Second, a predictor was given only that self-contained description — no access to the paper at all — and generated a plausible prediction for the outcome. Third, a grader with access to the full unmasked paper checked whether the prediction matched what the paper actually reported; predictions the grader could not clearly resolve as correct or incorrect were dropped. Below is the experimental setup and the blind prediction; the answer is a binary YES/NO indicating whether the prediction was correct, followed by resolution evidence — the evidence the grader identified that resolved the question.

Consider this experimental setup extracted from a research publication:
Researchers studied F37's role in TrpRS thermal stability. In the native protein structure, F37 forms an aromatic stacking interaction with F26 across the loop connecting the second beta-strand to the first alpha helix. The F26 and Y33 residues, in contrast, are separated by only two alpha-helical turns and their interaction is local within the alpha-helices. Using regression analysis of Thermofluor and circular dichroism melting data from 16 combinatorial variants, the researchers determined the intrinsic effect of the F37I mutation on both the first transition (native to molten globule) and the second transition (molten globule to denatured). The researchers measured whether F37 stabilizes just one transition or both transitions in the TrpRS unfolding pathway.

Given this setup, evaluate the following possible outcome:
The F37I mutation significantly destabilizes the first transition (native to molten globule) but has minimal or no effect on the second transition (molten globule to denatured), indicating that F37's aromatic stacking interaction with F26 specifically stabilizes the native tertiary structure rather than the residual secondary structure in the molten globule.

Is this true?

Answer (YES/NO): NO